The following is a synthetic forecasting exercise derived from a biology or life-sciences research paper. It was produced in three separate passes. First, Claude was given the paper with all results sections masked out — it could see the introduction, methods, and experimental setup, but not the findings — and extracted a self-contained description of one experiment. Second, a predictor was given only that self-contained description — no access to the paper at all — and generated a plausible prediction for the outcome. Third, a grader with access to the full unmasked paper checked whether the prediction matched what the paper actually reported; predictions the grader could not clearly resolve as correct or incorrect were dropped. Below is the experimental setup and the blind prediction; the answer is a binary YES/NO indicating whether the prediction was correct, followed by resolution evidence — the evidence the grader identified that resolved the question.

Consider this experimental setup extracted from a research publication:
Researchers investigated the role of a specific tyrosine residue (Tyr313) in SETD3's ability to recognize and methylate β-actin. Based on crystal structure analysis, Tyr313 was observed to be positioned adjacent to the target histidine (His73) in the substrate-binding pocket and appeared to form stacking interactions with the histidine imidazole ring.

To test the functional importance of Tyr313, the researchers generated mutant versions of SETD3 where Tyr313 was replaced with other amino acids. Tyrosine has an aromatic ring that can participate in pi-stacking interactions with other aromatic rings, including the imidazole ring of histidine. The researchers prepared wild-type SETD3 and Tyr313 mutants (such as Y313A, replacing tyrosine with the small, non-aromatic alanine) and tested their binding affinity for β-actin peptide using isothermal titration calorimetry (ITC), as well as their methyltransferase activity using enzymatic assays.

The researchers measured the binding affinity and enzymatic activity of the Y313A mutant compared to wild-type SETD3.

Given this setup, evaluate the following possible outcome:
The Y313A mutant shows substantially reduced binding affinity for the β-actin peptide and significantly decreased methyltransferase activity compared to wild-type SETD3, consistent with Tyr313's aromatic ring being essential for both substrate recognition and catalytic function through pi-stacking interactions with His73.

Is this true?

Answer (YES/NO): YES